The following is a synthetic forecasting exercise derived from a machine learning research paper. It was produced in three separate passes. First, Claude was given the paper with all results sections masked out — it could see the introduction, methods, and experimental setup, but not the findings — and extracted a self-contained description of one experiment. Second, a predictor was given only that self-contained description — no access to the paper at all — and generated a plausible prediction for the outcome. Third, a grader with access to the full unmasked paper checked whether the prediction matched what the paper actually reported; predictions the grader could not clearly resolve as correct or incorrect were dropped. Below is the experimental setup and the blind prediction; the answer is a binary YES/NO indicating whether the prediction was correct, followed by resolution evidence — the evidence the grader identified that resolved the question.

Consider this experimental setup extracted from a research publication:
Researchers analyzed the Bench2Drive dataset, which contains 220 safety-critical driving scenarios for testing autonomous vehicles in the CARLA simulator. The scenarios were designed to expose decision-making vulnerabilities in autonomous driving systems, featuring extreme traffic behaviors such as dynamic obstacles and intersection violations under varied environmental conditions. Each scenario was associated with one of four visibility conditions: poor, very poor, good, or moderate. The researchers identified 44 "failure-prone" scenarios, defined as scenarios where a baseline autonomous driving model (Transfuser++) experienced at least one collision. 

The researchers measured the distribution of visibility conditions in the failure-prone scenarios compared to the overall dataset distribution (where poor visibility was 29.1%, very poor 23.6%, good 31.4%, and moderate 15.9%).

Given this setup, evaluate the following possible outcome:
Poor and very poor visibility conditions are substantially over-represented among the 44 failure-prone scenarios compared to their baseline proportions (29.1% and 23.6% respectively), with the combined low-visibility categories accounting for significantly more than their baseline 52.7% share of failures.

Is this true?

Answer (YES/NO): NO